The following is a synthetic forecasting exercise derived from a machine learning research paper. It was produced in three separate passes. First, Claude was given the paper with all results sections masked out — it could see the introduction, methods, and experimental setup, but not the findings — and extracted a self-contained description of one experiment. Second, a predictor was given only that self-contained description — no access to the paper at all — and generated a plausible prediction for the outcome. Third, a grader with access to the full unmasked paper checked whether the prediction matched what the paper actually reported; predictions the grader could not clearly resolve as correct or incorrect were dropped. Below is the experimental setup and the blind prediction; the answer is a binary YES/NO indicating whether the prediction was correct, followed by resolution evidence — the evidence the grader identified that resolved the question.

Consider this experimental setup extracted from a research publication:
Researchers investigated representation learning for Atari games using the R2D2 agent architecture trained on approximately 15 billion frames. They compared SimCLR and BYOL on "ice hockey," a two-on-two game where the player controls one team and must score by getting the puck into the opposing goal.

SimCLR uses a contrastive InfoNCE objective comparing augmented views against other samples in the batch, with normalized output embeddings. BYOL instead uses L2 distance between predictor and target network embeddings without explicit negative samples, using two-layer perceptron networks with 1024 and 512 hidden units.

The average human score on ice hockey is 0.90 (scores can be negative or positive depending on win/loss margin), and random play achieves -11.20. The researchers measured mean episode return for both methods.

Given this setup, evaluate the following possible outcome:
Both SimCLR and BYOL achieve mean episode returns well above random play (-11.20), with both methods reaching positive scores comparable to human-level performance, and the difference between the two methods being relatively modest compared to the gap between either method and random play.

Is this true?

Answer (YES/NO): NO